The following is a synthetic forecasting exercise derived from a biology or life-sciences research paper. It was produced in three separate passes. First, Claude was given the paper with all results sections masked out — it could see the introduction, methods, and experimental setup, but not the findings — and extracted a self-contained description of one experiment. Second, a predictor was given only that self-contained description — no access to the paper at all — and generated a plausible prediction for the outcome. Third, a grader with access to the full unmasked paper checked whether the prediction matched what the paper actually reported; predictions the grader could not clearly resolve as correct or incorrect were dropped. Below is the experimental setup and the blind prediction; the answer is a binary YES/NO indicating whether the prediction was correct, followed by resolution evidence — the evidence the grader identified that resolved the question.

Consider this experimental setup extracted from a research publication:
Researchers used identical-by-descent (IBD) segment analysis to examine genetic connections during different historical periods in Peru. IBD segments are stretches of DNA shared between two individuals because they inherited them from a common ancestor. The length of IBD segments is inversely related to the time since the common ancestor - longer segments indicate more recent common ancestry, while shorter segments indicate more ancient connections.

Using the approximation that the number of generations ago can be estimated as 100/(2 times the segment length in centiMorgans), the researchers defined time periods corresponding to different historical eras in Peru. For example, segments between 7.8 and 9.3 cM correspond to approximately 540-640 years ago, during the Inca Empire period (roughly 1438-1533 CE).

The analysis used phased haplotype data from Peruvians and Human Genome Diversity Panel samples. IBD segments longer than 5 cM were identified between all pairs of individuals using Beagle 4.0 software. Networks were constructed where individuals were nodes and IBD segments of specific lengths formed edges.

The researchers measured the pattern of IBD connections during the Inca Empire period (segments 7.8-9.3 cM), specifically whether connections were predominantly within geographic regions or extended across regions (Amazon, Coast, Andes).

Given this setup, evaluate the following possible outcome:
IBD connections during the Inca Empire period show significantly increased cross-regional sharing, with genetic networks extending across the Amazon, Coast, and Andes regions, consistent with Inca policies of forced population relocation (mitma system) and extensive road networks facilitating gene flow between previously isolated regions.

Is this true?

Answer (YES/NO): YES